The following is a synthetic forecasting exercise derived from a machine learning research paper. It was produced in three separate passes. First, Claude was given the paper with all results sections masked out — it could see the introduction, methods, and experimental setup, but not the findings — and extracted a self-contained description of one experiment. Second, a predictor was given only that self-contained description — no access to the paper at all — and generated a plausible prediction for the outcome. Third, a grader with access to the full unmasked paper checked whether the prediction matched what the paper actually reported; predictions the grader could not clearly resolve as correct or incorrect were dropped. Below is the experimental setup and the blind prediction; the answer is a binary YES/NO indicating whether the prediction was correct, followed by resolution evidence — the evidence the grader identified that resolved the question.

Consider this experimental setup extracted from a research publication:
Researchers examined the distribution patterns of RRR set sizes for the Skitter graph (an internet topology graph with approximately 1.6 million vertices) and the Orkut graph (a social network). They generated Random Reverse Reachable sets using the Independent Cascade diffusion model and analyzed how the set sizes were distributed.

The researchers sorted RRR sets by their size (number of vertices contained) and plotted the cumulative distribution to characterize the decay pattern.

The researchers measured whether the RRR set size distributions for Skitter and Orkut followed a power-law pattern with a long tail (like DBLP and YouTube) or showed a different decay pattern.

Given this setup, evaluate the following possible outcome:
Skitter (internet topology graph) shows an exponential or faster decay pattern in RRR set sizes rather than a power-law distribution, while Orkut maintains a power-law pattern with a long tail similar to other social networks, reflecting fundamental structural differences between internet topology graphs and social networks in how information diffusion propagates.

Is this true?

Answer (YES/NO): NO